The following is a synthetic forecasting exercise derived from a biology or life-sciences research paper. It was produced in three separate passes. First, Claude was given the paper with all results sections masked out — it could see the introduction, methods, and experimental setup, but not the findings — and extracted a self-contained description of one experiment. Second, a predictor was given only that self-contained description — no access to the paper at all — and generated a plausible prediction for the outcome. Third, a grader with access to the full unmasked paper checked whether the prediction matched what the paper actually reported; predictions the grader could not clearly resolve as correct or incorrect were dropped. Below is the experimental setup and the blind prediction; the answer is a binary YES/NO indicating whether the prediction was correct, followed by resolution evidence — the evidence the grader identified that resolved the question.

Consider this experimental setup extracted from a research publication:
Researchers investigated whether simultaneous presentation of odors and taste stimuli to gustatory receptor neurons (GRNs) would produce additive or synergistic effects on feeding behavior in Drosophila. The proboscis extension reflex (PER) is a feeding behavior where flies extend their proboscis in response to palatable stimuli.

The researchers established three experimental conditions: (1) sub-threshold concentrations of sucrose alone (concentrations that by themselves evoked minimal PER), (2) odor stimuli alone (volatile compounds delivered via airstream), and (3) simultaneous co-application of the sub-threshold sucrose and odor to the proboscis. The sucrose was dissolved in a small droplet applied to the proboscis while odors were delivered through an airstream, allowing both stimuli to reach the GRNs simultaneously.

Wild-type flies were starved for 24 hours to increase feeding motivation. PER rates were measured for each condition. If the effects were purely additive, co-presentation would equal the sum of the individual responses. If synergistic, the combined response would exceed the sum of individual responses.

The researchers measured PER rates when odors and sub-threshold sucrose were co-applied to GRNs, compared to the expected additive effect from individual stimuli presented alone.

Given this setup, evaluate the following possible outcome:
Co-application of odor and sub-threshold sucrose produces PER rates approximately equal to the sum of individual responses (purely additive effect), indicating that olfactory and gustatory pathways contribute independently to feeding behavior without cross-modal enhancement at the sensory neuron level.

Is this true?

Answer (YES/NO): NO